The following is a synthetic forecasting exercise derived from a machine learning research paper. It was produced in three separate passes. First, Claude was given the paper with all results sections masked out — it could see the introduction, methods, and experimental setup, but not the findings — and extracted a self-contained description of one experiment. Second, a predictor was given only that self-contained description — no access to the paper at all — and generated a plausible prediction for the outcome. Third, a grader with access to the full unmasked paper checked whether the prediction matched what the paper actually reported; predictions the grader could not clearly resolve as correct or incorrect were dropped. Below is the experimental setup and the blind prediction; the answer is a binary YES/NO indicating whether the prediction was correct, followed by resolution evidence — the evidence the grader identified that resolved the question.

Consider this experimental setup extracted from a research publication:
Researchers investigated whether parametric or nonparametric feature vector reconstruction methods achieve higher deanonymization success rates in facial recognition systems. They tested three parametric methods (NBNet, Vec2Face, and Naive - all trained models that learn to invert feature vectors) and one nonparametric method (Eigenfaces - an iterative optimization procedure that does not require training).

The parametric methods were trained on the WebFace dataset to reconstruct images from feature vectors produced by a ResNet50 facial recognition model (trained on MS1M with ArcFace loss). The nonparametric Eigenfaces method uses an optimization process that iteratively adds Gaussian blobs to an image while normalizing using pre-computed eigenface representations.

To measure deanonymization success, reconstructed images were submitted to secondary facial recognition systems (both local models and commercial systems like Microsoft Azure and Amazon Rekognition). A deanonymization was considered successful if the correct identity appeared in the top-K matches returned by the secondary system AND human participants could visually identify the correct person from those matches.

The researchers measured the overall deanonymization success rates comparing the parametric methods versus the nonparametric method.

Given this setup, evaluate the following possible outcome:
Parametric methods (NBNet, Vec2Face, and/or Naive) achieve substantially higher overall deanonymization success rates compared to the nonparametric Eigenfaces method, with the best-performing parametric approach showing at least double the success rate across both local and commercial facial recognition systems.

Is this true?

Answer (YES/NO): NO